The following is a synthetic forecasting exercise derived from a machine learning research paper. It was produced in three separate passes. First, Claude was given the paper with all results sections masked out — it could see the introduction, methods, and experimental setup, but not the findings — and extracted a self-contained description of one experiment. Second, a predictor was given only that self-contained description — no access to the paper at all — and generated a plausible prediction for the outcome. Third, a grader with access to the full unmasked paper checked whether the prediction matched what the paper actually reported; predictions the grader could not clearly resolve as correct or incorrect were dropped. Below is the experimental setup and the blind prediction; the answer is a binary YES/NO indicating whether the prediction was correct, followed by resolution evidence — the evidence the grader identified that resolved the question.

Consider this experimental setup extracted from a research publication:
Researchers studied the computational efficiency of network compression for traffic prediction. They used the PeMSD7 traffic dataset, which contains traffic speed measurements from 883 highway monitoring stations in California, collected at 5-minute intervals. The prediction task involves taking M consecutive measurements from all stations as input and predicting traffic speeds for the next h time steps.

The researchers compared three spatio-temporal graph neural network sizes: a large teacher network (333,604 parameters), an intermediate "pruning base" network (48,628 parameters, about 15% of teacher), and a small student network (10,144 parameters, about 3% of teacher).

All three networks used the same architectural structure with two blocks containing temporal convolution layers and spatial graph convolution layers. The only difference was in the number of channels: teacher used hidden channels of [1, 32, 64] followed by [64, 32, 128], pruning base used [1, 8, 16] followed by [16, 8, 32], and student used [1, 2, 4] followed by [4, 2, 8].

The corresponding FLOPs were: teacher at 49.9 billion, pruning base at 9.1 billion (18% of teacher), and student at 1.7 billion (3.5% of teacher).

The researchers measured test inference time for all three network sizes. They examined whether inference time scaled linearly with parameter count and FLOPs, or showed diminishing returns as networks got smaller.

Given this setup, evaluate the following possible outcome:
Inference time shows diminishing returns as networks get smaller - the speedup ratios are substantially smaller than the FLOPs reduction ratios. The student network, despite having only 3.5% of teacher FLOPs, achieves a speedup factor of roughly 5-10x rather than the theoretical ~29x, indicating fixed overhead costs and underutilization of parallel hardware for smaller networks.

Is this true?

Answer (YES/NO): YES